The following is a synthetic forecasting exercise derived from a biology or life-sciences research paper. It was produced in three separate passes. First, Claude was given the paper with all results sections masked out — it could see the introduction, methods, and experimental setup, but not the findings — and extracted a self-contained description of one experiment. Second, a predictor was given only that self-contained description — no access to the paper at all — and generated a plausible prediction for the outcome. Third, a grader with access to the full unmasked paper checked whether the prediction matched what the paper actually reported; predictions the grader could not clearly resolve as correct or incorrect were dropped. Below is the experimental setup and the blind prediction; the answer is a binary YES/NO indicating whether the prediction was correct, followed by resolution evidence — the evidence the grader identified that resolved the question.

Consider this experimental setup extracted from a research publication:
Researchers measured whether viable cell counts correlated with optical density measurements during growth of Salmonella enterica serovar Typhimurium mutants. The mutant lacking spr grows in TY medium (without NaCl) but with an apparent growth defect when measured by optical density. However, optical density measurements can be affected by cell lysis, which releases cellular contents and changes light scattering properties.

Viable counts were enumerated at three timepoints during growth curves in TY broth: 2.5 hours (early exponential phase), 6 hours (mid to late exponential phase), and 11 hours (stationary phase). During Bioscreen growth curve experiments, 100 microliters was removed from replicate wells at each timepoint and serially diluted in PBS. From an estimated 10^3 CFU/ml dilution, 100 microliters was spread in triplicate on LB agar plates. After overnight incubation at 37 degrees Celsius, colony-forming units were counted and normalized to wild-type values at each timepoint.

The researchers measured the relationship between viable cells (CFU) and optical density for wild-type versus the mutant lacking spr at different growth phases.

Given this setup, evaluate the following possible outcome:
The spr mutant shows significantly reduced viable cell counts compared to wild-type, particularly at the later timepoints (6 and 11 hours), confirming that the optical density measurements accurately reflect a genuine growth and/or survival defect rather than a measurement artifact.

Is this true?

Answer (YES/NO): NO